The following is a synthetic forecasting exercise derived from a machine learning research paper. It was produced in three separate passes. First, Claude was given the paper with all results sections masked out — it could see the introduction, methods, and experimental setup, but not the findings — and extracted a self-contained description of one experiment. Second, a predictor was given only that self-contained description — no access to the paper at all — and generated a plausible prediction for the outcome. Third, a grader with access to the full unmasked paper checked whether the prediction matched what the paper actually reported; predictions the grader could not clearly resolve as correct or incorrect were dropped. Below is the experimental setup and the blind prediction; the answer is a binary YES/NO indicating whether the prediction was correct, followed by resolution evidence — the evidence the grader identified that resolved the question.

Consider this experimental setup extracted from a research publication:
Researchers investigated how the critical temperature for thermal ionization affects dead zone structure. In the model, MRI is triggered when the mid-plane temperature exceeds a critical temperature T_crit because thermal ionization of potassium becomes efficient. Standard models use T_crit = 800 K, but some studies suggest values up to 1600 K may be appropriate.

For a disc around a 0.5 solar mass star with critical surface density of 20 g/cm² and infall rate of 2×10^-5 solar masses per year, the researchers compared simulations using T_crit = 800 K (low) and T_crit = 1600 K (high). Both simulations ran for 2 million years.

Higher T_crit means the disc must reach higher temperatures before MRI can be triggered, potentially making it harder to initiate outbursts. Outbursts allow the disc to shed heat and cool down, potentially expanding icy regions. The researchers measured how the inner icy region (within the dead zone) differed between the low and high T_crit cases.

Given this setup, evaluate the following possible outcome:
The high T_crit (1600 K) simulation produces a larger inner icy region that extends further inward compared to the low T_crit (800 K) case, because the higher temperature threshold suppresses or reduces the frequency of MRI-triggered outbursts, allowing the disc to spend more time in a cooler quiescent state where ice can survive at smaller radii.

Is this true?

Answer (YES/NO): NO